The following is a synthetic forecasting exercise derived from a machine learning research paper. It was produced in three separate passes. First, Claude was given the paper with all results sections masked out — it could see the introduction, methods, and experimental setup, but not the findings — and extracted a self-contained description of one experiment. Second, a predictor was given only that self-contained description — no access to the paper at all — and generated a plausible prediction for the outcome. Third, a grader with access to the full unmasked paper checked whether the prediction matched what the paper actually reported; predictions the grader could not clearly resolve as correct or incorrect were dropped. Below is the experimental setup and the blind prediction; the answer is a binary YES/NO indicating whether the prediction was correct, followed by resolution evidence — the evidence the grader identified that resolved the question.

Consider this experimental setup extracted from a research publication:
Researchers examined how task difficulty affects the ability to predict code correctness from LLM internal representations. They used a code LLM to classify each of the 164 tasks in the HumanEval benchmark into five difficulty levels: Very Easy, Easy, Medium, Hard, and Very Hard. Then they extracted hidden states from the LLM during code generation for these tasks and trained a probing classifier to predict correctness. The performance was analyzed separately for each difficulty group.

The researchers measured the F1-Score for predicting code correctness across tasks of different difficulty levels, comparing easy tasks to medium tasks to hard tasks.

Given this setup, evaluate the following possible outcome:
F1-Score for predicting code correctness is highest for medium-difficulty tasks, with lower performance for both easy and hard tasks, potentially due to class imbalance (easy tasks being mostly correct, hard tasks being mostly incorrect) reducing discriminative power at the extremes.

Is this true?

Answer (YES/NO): NO